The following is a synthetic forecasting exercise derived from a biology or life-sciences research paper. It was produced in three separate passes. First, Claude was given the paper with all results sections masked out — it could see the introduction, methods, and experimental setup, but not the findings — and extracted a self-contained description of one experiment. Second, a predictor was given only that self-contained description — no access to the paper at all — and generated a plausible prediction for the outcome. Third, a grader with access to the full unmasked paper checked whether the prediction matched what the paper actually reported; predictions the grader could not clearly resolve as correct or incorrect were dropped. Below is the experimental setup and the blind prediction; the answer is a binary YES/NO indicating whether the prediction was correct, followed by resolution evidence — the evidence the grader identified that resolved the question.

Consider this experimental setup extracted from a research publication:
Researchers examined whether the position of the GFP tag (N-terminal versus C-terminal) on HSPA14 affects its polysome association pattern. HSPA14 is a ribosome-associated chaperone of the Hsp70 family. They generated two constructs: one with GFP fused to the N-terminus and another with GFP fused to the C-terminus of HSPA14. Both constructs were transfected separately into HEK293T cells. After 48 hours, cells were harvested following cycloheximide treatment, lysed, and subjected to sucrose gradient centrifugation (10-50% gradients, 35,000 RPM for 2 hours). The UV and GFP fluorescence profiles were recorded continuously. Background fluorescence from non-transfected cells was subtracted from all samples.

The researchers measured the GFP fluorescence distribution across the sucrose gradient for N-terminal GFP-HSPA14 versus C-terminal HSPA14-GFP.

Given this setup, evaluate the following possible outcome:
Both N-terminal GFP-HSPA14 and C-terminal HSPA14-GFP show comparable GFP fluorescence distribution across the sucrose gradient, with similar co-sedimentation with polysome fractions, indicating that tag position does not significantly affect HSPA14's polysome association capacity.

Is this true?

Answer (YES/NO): YES